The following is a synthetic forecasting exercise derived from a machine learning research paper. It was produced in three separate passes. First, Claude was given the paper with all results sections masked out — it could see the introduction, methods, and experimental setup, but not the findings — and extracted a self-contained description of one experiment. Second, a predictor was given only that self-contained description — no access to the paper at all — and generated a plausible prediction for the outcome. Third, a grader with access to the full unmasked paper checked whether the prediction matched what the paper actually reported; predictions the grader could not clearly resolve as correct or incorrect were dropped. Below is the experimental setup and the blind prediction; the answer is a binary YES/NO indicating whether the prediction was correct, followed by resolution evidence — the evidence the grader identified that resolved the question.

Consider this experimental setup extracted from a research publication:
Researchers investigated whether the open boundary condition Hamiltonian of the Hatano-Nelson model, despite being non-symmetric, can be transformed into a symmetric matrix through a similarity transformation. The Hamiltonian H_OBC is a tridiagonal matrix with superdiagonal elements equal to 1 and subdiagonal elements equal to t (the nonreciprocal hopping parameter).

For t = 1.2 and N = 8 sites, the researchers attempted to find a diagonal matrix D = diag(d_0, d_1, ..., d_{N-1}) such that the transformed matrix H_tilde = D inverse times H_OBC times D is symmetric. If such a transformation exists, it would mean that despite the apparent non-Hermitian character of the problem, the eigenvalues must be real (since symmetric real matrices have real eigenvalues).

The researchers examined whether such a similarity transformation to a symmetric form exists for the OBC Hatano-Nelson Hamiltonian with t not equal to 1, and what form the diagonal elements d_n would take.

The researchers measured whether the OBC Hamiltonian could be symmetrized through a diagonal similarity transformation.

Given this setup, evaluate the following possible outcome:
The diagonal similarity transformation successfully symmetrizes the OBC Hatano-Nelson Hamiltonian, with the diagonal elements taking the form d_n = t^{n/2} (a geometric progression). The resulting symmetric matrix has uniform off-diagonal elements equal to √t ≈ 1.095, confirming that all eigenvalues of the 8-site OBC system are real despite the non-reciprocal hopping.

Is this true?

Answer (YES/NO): YES